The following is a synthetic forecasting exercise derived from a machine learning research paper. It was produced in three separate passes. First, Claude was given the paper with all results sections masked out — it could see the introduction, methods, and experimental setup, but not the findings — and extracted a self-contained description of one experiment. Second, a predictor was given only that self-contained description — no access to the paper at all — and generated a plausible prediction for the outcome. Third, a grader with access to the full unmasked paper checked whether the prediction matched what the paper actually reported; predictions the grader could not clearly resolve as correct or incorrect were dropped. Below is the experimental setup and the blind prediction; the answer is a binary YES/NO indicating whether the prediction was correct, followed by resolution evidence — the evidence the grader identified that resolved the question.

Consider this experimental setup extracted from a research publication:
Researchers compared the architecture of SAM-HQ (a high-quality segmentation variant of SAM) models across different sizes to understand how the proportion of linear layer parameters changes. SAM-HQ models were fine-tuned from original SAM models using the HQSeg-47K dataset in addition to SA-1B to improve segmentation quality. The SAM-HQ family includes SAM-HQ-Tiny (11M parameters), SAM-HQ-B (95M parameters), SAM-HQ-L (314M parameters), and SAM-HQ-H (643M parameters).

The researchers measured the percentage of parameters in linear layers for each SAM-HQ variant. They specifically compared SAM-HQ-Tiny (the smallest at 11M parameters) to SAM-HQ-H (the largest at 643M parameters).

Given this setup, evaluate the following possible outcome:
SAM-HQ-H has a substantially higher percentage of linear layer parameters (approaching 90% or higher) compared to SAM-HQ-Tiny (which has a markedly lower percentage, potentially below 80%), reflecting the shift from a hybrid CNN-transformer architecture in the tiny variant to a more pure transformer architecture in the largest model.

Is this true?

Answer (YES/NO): NO